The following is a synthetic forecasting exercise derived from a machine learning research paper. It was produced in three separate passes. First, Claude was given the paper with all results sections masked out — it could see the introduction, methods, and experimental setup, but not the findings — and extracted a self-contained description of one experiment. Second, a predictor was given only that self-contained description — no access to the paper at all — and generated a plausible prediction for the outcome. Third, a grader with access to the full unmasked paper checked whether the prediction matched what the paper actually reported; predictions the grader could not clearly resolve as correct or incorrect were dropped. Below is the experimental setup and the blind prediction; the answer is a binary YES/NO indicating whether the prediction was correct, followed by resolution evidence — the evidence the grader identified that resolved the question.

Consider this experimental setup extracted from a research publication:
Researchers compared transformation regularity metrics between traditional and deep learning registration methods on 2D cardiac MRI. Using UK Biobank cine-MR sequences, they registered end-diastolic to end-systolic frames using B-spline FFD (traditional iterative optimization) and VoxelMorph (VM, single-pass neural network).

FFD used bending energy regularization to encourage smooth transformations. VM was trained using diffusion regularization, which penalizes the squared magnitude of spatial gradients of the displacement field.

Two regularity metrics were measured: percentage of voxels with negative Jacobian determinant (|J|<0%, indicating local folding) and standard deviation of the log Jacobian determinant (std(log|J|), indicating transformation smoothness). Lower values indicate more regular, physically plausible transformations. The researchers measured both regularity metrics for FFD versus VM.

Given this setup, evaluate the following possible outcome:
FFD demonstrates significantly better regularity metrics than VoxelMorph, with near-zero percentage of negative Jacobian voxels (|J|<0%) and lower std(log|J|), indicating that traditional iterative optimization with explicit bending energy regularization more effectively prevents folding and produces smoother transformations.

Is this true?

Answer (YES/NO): NO